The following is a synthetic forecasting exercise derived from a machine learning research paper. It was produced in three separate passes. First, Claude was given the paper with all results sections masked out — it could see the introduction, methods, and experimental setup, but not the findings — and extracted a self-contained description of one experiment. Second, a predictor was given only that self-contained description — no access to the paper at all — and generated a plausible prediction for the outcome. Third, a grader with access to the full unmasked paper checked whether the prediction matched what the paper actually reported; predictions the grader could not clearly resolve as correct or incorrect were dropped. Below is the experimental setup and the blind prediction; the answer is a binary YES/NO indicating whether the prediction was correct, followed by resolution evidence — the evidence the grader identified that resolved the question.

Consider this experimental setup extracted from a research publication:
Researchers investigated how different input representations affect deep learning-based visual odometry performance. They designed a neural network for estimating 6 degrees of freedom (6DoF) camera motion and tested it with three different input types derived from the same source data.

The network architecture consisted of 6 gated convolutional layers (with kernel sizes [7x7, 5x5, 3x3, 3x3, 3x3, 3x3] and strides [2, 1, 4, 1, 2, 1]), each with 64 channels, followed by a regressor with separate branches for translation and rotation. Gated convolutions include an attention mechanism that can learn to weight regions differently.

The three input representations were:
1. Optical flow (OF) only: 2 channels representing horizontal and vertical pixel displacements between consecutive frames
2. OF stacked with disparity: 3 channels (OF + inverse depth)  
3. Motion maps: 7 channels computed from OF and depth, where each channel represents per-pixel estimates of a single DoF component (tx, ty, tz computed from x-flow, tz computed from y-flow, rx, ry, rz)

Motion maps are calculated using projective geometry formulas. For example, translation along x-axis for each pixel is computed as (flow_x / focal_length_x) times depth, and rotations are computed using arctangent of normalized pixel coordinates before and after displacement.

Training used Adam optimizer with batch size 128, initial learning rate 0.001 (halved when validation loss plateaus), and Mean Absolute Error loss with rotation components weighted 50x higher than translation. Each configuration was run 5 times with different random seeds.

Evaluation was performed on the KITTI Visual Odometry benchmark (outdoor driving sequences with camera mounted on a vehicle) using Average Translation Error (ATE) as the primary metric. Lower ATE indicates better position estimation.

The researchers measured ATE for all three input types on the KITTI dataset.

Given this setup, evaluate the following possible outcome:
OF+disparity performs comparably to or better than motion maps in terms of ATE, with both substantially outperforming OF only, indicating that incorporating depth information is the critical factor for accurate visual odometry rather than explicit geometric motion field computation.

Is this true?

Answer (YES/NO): NO